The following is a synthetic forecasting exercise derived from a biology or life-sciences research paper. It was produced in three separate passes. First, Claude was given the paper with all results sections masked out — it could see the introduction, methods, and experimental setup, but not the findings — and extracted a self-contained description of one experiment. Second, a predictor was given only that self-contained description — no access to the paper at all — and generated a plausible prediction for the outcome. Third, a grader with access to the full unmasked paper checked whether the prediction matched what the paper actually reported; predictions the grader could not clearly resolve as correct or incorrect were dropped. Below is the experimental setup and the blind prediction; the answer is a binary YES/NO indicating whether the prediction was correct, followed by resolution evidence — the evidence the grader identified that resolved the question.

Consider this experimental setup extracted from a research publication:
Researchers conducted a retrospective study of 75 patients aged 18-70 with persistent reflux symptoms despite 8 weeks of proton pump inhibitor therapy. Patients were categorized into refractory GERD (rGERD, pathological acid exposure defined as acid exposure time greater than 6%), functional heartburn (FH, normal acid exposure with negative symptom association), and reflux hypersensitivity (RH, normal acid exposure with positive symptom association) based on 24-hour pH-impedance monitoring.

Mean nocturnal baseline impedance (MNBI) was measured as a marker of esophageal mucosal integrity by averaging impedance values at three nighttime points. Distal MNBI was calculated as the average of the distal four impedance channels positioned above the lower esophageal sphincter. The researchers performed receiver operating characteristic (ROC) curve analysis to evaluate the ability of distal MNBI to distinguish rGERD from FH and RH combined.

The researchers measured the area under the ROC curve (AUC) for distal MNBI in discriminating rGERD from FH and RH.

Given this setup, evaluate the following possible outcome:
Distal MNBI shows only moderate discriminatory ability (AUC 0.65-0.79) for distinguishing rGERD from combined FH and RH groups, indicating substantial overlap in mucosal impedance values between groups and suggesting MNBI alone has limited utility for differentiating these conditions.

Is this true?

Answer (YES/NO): NO